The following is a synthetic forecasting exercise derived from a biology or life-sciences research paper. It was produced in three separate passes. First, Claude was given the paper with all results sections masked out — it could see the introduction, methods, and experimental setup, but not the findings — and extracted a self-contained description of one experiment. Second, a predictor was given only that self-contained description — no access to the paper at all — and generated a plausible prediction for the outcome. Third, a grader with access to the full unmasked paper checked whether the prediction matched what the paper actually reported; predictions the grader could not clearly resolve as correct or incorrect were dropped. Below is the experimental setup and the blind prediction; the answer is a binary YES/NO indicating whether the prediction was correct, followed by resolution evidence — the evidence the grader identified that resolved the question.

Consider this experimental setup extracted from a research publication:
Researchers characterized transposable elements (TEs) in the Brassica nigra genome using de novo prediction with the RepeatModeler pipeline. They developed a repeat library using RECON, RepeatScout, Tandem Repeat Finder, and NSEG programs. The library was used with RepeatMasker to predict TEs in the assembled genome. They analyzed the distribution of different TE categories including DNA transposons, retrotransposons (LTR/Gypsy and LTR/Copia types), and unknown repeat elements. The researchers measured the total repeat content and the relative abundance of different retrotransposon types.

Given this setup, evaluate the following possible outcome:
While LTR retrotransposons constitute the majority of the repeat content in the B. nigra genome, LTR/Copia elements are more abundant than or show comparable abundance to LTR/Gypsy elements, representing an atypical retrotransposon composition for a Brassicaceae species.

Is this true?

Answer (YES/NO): NO